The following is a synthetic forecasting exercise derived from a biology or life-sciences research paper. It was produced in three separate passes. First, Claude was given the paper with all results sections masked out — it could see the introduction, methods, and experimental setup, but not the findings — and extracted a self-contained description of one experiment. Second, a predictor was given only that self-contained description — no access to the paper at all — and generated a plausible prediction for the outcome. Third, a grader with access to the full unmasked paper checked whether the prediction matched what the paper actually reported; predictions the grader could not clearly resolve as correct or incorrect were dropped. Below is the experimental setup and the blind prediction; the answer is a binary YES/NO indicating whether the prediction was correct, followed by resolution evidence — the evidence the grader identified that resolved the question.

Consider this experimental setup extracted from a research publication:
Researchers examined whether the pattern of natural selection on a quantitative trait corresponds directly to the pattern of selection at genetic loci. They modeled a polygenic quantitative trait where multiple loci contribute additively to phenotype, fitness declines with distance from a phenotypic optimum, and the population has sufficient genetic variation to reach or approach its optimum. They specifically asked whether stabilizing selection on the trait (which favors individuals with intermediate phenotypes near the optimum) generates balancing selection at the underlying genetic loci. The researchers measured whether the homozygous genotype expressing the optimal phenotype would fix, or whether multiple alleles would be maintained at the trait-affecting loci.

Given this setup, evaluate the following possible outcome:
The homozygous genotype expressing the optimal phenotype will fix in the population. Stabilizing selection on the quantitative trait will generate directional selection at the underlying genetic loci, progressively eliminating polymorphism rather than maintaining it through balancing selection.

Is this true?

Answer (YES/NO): YES